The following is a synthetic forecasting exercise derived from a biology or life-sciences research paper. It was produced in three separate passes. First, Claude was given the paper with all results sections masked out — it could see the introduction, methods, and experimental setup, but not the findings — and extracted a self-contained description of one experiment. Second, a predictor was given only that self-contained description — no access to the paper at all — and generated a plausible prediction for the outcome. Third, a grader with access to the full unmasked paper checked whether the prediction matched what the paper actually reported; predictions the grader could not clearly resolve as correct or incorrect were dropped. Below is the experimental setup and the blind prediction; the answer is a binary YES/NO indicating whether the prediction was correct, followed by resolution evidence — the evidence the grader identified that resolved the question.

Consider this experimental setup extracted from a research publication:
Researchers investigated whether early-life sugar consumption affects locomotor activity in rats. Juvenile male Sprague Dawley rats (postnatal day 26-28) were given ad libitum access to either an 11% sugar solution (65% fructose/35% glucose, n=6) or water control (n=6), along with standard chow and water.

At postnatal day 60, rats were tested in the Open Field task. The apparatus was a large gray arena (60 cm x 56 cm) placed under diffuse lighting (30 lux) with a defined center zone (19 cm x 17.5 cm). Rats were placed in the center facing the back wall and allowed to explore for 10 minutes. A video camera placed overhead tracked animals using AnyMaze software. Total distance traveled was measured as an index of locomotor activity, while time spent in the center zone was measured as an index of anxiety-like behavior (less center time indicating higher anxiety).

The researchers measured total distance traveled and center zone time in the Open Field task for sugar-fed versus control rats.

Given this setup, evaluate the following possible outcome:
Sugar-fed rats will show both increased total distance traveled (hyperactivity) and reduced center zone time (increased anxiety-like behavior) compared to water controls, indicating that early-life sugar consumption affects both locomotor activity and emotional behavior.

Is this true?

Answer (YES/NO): NO